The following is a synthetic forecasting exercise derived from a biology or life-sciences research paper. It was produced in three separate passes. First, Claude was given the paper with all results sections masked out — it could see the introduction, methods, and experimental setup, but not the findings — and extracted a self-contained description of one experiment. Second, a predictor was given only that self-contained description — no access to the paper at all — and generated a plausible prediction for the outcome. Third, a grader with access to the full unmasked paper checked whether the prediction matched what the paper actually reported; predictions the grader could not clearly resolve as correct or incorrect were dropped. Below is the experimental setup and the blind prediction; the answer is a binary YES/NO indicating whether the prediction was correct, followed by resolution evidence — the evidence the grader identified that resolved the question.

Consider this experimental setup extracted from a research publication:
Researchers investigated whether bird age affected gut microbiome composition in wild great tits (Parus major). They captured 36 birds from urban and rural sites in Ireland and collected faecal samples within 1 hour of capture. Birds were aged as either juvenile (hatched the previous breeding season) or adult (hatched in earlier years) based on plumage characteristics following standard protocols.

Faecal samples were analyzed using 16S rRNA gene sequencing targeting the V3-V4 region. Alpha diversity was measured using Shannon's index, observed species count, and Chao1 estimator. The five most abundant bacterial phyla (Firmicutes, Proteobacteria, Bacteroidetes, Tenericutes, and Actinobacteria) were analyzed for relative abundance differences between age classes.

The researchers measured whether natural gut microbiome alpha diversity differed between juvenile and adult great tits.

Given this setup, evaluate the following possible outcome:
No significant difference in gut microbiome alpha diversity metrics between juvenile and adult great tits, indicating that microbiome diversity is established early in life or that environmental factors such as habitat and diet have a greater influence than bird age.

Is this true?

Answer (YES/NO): YES